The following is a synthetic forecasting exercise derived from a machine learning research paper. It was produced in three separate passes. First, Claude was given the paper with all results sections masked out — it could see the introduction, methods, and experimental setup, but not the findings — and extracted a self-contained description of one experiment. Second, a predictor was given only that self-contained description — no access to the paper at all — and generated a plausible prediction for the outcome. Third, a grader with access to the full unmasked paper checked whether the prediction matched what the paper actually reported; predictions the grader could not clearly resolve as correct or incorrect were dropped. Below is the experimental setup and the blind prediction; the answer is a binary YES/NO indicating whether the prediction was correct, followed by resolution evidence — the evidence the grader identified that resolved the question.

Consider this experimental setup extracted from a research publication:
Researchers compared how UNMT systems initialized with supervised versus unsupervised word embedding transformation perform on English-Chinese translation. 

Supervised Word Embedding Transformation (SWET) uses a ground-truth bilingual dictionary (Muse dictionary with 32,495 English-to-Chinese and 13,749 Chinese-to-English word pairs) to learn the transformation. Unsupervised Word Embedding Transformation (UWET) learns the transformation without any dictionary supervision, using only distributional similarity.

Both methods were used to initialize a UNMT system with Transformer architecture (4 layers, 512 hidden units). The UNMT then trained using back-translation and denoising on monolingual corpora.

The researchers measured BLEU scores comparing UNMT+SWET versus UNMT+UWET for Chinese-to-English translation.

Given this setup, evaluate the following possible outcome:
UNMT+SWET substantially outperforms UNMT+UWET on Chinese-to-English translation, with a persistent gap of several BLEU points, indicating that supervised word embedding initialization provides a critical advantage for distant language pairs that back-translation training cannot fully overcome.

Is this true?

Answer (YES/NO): YES